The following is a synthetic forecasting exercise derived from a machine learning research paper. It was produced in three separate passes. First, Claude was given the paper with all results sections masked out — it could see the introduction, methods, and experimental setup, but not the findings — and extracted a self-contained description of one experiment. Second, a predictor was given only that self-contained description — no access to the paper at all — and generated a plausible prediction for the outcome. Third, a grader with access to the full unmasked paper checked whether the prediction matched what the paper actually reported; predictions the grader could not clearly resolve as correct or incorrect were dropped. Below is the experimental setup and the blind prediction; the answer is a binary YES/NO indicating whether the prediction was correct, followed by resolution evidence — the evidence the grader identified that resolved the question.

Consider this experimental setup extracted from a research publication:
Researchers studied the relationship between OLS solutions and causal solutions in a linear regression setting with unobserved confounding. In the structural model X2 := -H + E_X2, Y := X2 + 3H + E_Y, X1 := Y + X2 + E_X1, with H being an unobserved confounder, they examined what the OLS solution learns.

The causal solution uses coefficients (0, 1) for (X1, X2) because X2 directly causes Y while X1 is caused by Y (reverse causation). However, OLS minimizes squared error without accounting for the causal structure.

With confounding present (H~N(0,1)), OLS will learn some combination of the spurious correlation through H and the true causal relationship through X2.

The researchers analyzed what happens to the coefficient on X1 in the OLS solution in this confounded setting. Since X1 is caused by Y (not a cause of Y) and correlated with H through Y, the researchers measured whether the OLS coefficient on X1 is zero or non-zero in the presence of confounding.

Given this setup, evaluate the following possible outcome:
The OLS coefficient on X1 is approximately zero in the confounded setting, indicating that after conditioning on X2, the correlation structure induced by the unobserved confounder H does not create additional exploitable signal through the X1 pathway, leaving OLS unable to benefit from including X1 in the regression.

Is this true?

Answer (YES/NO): NO